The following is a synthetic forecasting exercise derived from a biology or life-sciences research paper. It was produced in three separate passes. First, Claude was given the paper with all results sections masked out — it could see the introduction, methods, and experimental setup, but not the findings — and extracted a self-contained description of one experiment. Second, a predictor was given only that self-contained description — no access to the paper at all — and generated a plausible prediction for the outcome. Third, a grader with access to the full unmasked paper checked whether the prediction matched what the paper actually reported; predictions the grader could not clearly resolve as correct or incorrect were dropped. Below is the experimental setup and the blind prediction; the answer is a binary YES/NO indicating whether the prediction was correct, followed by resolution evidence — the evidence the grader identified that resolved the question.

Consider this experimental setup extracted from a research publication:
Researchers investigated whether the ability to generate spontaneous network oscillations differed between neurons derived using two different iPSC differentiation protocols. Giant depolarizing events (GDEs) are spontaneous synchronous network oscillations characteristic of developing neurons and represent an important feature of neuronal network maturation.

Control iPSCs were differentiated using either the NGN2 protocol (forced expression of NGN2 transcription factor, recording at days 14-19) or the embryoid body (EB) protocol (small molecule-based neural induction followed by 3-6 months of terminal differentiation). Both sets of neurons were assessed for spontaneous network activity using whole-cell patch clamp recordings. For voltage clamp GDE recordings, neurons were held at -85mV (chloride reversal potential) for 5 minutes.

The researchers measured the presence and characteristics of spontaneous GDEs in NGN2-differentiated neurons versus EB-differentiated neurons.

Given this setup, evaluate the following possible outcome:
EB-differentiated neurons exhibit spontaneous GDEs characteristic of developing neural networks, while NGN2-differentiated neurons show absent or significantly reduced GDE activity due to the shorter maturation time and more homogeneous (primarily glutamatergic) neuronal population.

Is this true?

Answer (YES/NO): YES